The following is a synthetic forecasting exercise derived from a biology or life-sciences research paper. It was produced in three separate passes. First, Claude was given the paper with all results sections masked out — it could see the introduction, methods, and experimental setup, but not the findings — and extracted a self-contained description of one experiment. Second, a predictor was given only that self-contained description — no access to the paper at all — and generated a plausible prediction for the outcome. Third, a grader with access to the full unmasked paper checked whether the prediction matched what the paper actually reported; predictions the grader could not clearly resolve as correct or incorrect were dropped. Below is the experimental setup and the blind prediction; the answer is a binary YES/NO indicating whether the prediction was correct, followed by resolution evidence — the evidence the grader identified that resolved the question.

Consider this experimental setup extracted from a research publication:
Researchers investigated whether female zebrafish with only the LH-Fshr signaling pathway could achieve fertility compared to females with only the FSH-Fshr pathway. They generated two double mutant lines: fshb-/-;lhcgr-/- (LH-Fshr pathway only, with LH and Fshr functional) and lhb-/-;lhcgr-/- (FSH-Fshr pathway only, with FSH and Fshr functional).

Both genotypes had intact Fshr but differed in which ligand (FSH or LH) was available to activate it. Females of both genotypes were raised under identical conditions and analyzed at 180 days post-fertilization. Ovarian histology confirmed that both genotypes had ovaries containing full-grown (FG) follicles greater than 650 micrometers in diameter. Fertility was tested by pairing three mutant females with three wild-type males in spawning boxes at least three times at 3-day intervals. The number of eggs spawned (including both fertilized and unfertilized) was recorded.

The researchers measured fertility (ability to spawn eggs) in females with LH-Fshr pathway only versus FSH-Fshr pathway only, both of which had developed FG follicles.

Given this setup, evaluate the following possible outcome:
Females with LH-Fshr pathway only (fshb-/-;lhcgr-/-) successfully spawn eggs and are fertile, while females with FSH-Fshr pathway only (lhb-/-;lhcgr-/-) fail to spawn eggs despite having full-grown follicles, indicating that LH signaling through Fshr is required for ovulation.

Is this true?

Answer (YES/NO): YES